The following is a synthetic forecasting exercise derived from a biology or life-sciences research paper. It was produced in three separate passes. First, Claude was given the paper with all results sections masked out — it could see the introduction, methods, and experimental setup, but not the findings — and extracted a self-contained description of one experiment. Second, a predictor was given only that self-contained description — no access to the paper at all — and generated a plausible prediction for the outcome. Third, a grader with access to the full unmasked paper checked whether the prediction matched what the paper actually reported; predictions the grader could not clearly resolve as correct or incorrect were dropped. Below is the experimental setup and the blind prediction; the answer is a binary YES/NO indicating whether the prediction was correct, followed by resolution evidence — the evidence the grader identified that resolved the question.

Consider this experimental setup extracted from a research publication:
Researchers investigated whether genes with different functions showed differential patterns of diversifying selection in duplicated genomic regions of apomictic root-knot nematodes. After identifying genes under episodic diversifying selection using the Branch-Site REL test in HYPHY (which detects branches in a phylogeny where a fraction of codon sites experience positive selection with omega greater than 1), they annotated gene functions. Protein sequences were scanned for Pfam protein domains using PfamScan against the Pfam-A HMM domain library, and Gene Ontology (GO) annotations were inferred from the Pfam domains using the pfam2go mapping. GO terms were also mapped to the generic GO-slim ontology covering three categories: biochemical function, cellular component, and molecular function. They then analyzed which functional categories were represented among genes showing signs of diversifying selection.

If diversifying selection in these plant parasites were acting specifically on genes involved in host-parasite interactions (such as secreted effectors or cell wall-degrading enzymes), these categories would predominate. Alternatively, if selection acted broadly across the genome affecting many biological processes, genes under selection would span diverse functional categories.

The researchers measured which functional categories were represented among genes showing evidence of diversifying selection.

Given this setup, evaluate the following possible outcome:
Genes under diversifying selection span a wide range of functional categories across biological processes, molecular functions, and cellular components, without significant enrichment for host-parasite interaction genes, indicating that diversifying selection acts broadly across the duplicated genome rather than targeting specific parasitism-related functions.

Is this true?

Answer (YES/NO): YES